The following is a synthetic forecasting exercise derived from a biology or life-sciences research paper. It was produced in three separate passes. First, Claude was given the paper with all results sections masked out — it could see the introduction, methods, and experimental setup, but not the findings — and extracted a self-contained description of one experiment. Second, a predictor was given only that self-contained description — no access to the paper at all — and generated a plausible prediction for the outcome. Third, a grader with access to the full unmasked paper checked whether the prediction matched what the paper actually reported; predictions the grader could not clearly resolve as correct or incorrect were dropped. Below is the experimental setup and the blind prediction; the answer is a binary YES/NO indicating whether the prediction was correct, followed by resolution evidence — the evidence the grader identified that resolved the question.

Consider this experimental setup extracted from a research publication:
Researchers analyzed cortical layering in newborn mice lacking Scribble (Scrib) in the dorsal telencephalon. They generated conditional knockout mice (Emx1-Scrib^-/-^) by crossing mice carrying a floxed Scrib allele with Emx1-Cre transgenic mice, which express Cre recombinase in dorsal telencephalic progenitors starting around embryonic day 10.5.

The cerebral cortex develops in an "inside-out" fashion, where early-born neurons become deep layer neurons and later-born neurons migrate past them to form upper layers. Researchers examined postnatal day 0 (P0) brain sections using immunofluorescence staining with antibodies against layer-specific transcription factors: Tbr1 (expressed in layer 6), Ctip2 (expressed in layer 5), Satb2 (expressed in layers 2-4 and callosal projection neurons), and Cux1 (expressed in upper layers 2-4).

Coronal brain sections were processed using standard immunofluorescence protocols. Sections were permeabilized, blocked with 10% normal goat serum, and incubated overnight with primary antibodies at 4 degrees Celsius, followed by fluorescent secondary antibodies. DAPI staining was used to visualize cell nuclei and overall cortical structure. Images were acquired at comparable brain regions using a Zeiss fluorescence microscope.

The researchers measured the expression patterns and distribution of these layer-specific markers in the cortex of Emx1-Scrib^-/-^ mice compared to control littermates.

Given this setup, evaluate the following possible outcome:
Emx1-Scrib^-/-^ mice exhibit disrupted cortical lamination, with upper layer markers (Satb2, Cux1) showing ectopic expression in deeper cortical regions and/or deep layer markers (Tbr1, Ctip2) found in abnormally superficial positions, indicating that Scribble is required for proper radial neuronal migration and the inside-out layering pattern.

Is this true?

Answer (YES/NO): NO